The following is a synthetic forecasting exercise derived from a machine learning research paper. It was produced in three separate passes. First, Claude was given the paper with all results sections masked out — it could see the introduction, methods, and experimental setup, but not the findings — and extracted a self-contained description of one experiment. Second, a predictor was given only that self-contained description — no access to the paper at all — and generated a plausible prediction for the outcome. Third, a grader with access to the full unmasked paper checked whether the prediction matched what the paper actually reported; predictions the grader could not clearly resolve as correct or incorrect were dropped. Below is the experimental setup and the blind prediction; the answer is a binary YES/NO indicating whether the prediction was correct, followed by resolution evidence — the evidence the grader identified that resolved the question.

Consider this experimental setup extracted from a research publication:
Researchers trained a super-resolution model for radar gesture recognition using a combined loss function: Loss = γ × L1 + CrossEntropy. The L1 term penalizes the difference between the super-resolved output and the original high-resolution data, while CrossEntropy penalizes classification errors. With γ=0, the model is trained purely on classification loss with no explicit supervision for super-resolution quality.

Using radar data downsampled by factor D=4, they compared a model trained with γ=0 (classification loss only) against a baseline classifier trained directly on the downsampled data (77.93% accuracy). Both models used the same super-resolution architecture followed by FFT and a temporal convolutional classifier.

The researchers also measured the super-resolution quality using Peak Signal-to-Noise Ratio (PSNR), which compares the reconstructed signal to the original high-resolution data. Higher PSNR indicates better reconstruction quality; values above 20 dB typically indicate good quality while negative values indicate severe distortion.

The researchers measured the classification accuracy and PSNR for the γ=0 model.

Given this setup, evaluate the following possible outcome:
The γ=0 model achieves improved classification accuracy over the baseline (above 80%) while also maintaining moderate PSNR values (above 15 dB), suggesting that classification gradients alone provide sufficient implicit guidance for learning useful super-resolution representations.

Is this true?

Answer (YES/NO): NO